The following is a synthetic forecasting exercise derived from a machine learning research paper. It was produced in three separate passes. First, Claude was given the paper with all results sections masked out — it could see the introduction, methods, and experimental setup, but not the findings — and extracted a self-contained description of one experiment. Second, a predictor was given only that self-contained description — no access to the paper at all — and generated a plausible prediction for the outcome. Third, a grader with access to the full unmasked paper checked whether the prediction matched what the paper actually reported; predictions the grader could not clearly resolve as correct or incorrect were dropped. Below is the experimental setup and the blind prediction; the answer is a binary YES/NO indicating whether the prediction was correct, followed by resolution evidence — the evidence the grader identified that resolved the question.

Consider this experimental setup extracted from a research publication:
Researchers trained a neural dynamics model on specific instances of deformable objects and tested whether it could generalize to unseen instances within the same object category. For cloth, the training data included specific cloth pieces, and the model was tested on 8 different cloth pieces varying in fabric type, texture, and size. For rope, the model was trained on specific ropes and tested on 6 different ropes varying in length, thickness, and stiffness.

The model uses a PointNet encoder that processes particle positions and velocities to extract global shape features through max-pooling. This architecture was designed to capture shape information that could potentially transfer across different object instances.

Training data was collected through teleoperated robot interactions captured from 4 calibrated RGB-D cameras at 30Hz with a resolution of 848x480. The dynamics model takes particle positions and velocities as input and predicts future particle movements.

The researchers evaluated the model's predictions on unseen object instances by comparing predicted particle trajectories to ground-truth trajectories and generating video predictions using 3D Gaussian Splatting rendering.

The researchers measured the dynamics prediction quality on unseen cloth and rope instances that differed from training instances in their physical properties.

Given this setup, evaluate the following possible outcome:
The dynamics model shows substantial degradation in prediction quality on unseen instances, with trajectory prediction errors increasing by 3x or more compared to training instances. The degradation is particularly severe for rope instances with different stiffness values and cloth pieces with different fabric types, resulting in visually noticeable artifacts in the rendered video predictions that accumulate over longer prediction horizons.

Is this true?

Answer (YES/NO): NO